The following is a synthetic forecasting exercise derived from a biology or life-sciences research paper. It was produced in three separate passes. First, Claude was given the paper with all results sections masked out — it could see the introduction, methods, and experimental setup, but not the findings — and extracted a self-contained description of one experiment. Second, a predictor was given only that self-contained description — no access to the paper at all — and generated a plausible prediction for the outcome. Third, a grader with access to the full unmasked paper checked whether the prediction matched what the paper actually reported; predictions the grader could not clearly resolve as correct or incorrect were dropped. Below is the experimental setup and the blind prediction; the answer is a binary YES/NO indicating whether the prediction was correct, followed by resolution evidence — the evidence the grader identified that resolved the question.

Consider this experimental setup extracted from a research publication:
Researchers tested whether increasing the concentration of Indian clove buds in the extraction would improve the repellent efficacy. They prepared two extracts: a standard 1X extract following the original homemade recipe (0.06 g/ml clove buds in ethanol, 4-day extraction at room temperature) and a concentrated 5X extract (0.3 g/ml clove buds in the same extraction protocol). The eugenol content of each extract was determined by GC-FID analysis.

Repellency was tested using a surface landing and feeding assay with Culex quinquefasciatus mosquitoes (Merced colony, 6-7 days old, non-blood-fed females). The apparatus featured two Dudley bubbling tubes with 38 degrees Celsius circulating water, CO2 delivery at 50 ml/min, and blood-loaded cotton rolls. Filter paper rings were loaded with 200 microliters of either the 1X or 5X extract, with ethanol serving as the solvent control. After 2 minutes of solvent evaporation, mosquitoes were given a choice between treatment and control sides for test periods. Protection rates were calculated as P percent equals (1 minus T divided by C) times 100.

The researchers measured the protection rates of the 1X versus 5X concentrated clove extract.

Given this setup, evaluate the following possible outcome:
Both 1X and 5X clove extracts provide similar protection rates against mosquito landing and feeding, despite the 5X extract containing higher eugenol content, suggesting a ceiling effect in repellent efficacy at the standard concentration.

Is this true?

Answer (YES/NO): NO